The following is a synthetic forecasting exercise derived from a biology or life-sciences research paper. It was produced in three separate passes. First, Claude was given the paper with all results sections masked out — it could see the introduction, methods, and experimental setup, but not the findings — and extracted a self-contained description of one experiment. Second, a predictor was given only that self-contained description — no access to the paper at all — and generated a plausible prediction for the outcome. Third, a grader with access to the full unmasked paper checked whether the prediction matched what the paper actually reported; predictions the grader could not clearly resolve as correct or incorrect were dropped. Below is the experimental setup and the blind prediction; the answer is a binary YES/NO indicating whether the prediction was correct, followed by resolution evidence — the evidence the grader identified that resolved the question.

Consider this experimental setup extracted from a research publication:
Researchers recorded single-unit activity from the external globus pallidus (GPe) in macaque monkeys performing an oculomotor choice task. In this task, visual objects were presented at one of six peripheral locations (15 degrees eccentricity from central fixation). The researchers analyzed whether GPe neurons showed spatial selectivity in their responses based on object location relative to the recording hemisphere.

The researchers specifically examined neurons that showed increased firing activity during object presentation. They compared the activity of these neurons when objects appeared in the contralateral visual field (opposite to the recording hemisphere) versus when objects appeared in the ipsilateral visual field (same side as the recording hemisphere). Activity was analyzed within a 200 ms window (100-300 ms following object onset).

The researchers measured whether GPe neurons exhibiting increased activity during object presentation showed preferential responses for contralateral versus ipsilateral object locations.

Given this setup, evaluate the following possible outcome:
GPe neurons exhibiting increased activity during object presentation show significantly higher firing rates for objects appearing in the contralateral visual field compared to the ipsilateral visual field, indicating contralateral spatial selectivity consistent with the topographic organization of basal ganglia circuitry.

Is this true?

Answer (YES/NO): YES